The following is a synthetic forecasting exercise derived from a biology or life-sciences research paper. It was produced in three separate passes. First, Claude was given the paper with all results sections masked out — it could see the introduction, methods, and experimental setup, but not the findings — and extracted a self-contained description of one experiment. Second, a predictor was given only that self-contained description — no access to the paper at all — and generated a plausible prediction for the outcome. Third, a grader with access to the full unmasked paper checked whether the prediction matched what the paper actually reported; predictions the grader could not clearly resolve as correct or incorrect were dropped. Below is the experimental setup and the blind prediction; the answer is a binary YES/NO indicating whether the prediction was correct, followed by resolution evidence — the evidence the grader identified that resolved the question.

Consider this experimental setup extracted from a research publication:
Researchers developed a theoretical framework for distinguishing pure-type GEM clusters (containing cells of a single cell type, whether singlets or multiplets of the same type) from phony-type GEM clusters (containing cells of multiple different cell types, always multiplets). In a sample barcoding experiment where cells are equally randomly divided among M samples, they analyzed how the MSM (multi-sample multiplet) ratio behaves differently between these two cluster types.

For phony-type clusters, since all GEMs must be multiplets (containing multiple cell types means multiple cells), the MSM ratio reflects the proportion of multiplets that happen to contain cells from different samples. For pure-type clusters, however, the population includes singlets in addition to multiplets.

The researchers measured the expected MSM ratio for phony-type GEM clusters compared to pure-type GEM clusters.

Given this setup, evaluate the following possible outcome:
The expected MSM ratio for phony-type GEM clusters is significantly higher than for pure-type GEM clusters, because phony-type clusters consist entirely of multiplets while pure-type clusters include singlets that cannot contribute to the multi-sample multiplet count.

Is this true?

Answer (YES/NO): YES